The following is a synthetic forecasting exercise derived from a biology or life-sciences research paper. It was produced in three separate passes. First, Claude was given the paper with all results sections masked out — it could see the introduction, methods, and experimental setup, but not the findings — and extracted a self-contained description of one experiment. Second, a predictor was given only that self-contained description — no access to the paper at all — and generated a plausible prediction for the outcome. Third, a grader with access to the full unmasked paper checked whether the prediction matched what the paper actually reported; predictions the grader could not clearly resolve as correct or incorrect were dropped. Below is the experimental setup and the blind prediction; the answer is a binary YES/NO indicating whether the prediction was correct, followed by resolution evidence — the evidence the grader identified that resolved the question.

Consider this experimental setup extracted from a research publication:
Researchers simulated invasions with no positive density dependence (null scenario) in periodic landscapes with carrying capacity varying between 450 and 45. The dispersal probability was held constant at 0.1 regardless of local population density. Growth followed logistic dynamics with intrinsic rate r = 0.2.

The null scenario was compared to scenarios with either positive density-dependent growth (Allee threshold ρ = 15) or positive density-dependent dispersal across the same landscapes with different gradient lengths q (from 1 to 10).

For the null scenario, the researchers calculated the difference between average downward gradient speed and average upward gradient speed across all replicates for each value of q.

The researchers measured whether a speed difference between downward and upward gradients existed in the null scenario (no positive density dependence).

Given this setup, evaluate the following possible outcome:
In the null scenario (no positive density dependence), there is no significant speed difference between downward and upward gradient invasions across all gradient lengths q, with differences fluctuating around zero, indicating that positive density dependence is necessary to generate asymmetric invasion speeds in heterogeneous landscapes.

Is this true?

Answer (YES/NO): YES